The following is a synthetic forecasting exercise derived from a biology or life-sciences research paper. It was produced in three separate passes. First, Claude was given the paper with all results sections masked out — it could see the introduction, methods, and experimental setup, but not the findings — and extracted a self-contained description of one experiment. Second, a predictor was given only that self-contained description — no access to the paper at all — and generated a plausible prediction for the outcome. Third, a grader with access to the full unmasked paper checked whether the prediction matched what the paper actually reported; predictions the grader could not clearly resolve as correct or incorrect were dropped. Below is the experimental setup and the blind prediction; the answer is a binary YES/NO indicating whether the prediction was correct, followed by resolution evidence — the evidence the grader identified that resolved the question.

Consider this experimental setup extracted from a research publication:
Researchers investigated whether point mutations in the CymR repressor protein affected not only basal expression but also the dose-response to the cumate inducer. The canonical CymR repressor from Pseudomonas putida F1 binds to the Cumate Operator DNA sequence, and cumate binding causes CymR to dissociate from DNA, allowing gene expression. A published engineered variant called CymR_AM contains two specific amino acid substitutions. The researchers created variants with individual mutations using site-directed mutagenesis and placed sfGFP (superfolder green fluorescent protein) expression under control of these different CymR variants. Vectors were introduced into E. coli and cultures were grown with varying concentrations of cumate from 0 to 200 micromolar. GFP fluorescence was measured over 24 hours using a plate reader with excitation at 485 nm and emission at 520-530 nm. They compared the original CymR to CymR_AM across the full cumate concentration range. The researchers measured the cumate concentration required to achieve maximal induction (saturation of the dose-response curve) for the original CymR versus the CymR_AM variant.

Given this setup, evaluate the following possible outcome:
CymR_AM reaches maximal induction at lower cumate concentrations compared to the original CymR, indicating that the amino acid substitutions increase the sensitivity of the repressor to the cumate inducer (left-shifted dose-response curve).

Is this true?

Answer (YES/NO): YES